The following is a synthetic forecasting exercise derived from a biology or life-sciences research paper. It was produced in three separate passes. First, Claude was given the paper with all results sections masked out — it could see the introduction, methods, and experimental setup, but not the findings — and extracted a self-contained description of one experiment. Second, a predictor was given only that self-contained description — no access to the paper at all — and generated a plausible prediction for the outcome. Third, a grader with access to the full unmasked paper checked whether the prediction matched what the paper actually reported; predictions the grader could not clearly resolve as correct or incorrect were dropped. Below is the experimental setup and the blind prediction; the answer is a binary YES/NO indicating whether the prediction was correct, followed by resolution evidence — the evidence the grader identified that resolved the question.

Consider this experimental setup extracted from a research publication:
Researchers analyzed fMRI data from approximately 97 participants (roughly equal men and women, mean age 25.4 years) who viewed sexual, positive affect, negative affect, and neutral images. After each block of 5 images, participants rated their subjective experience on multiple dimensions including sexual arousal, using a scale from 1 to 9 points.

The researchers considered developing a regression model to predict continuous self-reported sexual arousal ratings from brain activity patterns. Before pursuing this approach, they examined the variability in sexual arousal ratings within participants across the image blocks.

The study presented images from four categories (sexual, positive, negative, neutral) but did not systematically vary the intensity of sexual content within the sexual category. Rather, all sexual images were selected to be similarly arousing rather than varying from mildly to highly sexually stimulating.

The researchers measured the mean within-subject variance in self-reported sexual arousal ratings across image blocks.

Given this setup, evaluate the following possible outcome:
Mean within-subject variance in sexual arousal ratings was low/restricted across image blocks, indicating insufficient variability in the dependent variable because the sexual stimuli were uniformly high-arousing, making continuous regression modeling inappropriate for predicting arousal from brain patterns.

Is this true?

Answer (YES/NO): YES